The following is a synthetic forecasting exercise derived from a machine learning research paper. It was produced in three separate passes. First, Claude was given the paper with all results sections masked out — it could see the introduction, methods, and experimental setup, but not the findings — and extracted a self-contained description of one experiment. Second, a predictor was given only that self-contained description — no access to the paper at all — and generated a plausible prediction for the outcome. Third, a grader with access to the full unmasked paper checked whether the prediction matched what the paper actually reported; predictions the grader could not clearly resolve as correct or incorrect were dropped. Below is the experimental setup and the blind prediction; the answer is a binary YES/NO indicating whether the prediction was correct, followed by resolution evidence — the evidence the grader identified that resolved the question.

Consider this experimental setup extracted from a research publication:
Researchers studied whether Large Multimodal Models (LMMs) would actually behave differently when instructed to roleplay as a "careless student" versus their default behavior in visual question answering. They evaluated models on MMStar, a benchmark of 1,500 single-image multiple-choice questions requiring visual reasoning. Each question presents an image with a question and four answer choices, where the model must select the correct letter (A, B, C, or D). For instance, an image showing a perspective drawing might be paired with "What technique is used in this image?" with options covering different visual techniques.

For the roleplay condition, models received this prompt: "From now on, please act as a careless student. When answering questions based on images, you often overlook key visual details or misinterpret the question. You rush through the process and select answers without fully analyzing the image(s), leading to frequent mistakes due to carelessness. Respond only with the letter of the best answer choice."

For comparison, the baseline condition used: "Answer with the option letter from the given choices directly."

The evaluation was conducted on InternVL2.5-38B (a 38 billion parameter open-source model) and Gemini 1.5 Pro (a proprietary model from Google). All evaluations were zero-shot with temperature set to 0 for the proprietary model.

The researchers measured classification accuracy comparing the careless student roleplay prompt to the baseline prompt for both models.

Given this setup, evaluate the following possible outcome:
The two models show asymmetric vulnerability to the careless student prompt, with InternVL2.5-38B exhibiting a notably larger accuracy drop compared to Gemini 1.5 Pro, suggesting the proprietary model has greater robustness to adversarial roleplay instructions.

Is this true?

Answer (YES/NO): NO